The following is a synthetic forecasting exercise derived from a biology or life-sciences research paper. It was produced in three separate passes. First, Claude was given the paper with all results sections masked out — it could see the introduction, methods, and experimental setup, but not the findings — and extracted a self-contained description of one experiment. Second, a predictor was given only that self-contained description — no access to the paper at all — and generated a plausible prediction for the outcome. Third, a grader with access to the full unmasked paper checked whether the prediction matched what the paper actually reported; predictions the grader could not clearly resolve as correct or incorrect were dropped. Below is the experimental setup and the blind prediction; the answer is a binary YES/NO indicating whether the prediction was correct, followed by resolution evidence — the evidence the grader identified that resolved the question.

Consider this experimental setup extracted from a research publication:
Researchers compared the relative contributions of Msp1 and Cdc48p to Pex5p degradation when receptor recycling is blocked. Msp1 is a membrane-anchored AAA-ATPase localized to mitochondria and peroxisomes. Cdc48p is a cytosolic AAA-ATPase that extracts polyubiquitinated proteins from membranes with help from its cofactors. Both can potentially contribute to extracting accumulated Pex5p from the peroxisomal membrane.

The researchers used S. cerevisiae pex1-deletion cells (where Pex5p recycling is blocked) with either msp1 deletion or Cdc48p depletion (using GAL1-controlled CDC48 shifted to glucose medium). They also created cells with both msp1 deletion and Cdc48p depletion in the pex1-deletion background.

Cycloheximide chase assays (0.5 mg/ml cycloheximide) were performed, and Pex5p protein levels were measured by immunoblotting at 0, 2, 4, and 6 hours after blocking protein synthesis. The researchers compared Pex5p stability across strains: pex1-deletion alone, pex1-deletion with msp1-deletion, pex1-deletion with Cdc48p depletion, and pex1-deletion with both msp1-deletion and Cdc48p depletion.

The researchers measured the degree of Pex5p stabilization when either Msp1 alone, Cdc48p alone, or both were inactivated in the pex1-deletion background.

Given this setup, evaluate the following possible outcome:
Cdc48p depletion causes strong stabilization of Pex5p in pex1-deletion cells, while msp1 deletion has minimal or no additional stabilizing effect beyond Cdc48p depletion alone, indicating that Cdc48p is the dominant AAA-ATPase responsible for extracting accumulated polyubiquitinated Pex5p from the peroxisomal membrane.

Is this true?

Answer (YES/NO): YES